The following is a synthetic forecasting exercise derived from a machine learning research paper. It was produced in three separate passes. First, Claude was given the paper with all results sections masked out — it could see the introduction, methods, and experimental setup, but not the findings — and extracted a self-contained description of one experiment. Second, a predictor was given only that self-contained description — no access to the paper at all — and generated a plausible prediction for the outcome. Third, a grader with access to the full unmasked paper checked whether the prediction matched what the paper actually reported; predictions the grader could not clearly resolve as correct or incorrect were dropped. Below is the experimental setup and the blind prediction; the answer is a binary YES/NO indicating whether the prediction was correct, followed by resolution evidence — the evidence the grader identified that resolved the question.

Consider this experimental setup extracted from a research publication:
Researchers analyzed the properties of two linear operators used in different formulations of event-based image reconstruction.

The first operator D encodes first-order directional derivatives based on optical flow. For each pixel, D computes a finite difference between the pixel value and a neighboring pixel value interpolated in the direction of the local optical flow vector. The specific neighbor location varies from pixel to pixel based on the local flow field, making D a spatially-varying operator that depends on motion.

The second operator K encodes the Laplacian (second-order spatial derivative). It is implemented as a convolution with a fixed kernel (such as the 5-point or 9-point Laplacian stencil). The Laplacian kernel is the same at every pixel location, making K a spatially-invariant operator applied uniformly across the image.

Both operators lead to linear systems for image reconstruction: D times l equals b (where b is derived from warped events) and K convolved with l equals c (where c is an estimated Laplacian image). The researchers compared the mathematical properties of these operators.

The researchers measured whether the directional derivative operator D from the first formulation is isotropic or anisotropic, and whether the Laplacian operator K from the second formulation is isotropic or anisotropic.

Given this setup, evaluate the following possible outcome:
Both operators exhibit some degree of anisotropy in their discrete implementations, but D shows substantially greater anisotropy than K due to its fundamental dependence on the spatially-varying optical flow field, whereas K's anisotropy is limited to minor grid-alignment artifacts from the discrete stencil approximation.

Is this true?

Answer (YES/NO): NO